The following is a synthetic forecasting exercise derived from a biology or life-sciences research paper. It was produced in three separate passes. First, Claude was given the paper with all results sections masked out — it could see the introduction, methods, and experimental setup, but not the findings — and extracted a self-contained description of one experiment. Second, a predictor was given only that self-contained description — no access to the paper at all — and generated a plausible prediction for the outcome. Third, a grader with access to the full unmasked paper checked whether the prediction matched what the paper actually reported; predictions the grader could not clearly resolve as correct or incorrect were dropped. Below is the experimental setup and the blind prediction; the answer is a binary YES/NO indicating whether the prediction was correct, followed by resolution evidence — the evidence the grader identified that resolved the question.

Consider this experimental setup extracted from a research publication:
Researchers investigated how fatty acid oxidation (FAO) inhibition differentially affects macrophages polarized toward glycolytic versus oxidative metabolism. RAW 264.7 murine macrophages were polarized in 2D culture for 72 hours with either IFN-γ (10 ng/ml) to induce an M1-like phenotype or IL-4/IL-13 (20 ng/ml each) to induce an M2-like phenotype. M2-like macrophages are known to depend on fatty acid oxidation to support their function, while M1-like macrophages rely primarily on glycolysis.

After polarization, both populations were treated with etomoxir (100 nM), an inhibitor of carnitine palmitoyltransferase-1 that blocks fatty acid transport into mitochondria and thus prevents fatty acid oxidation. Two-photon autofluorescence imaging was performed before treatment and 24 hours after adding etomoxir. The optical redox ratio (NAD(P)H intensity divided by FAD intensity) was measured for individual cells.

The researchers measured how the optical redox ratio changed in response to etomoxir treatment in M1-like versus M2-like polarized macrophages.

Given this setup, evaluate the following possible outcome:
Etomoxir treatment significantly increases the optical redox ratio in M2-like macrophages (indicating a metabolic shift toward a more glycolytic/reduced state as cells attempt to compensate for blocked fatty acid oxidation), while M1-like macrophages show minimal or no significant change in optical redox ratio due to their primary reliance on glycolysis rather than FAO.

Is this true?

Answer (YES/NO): NO